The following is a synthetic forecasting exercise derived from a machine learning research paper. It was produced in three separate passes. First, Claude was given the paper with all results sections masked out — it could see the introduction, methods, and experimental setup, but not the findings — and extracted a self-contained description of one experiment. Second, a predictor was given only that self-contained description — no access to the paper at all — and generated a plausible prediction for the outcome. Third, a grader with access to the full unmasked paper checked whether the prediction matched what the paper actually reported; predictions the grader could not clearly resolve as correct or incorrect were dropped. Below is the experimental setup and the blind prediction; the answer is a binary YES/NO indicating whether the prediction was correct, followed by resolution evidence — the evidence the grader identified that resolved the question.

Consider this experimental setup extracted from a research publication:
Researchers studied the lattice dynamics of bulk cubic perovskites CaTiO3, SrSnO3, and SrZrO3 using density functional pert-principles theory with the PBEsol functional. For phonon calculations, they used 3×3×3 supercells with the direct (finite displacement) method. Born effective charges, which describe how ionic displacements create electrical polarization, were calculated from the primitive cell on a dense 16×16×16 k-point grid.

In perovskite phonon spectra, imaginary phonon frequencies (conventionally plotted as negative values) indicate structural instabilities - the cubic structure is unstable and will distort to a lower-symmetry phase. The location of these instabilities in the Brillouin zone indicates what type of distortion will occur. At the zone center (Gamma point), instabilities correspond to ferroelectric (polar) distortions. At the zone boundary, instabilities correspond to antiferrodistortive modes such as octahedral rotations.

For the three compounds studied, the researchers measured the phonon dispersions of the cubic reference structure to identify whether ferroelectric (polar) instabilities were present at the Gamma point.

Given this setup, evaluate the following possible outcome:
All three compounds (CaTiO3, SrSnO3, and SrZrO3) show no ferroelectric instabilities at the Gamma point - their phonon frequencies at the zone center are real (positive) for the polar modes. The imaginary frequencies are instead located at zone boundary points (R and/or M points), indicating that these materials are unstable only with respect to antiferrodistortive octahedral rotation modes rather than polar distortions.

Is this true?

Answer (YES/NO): NO